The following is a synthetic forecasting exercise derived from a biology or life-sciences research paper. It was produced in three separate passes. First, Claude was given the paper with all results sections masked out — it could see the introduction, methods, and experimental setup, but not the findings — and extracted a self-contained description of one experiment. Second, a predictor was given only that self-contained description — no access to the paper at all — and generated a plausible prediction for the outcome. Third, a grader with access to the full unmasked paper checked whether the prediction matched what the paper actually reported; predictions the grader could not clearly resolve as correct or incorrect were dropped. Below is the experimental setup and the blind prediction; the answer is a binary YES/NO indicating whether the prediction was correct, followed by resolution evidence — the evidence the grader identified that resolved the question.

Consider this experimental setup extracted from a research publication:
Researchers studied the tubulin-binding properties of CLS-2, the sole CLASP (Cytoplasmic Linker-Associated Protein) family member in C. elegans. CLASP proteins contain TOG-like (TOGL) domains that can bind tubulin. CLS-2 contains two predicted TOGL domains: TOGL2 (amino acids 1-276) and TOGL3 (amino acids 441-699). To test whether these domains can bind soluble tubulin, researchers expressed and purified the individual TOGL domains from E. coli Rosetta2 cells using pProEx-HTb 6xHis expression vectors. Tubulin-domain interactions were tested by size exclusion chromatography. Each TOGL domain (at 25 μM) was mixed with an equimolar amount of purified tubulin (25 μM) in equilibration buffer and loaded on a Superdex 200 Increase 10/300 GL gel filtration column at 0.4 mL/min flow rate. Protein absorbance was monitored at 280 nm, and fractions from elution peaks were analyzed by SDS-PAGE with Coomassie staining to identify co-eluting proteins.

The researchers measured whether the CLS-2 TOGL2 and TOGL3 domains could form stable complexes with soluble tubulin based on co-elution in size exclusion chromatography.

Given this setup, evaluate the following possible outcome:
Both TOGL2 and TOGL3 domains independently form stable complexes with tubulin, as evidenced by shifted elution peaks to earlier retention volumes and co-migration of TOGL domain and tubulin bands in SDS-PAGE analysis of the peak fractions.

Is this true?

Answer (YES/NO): NO